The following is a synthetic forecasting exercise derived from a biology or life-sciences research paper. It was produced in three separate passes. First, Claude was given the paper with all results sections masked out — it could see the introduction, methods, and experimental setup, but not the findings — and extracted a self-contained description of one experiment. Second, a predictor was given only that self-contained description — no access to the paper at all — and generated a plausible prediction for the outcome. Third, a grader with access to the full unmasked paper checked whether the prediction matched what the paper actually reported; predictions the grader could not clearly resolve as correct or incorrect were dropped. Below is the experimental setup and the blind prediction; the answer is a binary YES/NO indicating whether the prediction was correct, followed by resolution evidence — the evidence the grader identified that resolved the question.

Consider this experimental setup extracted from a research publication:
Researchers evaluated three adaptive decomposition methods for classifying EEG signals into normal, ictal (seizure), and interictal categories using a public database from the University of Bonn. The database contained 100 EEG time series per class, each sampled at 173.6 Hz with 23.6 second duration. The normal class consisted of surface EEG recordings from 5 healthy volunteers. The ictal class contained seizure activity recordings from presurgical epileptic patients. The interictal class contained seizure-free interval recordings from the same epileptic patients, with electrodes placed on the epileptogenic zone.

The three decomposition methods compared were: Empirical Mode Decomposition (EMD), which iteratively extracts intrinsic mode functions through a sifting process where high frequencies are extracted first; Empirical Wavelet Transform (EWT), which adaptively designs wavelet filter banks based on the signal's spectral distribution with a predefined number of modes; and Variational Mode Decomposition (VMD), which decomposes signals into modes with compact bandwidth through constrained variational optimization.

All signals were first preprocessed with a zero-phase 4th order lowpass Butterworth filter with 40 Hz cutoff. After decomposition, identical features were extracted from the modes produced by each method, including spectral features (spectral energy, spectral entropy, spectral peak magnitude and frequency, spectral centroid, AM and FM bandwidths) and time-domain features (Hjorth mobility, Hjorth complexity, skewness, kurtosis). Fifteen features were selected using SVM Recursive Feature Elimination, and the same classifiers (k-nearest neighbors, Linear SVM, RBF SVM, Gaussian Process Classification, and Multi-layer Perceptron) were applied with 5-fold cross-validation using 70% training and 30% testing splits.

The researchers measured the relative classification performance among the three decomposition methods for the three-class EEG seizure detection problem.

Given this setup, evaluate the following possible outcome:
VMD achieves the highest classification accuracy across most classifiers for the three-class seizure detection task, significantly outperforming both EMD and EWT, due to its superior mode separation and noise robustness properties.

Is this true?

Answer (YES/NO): NO